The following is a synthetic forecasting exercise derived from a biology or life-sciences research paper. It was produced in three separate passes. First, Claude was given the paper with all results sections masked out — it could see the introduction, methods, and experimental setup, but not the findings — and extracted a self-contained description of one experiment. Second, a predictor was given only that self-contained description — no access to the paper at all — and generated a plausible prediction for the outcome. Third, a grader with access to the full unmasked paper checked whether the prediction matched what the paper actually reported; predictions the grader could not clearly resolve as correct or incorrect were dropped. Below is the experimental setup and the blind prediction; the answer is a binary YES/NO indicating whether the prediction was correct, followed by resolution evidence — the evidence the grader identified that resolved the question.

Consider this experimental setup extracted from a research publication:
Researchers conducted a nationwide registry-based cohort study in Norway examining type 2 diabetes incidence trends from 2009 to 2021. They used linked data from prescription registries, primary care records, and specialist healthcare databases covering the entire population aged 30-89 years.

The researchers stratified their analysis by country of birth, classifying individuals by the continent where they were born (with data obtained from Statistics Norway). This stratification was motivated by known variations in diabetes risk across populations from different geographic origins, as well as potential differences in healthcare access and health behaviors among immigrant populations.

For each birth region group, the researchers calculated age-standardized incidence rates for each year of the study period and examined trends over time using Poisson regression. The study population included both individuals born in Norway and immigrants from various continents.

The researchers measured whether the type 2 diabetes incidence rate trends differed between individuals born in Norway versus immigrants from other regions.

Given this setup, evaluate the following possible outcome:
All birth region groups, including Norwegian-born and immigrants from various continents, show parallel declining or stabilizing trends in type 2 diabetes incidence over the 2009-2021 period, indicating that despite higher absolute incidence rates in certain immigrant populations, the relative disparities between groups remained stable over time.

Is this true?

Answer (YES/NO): YES